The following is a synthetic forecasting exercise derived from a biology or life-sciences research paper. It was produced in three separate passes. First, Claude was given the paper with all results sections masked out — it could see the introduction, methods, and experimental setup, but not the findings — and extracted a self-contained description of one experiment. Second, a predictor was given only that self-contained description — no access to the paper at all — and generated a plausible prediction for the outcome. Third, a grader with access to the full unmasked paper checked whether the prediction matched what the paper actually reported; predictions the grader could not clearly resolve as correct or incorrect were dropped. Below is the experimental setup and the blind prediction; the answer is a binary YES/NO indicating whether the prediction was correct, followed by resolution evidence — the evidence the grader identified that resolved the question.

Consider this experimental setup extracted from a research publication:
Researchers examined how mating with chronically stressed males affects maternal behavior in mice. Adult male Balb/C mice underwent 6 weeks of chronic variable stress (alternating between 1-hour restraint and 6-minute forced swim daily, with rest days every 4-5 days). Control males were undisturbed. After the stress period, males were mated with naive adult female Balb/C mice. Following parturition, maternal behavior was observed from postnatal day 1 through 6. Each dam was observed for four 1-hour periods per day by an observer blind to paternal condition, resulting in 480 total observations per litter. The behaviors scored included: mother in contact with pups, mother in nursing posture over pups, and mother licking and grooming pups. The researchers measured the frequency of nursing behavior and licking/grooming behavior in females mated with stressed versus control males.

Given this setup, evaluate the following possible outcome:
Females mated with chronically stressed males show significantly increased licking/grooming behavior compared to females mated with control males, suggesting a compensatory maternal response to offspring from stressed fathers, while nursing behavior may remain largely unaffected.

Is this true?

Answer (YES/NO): NO